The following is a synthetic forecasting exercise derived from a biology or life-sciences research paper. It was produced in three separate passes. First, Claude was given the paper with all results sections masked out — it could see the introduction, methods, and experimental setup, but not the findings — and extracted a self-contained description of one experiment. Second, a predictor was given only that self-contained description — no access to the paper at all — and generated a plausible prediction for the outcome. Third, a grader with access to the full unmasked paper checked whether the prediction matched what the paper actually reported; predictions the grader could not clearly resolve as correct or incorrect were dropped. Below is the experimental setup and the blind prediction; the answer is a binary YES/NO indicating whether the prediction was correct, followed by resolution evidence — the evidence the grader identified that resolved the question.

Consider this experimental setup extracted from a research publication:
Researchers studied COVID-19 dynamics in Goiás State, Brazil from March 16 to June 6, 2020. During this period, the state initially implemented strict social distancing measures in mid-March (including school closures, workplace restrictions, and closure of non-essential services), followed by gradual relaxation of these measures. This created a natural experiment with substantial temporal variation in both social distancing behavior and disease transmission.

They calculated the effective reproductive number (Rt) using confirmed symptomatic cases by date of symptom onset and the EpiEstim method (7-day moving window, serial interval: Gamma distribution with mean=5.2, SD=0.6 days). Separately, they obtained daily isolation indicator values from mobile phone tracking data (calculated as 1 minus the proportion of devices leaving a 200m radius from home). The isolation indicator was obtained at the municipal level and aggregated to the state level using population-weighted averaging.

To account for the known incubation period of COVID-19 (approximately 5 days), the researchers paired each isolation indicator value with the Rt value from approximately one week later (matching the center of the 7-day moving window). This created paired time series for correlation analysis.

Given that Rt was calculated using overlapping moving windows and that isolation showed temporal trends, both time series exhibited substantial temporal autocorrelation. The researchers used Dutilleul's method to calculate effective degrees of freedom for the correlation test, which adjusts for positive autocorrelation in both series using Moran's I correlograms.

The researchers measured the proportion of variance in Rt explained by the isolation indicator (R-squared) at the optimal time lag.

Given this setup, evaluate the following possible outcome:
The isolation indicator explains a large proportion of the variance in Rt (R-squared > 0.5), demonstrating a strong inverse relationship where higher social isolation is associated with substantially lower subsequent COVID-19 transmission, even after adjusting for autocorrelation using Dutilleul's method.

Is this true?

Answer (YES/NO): YES